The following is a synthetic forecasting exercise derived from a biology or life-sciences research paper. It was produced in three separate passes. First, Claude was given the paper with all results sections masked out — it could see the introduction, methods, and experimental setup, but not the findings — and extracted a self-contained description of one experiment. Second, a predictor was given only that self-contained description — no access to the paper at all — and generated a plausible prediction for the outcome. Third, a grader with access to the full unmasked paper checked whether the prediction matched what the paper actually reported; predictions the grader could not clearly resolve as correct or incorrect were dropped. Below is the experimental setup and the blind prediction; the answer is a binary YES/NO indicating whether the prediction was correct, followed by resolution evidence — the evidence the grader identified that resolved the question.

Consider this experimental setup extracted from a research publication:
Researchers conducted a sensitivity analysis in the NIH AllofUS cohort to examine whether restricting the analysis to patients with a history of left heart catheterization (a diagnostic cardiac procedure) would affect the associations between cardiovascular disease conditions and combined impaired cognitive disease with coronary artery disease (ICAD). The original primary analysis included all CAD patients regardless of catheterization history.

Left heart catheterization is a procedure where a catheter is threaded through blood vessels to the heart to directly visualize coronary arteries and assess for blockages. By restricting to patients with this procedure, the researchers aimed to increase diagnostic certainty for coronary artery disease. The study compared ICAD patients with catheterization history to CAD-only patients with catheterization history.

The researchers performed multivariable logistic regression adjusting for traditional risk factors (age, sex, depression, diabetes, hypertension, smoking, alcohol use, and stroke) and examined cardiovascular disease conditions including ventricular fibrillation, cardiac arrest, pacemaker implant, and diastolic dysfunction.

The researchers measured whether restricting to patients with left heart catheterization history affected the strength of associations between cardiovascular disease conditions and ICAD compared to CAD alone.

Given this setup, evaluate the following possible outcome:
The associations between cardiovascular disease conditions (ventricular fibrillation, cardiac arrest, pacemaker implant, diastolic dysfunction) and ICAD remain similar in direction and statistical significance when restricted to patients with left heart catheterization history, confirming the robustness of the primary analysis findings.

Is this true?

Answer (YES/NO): NO